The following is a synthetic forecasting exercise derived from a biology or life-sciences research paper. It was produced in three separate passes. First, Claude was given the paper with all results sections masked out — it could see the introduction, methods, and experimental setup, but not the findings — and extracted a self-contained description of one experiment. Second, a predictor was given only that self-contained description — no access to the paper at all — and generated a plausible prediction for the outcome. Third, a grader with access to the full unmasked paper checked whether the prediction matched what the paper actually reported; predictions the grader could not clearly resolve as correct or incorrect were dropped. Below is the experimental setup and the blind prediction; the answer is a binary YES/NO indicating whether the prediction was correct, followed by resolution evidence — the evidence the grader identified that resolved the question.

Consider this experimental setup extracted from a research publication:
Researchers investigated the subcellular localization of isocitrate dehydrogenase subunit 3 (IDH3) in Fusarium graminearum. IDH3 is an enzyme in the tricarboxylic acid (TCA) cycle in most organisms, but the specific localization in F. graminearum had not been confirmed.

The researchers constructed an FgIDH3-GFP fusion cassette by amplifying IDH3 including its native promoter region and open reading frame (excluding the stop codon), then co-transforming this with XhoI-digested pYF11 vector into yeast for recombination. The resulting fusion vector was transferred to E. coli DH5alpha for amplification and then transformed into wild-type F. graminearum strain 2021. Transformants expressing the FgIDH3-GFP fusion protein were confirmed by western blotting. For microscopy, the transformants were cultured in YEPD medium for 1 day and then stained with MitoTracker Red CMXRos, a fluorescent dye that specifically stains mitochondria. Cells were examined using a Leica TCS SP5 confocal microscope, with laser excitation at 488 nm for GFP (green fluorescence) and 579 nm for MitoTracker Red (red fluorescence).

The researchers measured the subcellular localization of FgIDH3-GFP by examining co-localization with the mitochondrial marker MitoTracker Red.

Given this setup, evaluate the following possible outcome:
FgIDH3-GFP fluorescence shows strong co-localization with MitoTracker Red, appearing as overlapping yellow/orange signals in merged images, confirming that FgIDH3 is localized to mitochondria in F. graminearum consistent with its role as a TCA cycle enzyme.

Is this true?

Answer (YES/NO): YES